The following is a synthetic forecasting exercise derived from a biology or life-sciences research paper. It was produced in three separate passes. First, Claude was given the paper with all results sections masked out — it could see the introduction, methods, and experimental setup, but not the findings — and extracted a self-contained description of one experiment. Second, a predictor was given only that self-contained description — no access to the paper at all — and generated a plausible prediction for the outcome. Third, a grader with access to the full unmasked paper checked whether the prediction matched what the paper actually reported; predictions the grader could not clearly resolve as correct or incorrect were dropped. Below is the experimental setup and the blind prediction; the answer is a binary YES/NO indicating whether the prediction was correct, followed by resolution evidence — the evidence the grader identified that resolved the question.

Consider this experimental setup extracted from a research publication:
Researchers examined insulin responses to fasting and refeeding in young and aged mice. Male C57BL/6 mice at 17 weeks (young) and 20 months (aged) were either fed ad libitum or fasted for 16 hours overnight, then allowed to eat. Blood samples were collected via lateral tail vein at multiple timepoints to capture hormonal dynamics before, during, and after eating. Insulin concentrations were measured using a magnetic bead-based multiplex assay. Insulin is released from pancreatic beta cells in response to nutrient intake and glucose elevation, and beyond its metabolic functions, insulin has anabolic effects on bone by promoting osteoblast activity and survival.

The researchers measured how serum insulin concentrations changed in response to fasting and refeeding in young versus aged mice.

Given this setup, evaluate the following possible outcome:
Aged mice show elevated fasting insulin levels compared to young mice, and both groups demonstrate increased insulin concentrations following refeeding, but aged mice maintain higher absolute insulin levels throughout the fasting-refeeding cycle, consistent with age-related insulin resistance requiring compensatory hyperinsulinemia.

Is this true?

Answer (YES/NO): NO